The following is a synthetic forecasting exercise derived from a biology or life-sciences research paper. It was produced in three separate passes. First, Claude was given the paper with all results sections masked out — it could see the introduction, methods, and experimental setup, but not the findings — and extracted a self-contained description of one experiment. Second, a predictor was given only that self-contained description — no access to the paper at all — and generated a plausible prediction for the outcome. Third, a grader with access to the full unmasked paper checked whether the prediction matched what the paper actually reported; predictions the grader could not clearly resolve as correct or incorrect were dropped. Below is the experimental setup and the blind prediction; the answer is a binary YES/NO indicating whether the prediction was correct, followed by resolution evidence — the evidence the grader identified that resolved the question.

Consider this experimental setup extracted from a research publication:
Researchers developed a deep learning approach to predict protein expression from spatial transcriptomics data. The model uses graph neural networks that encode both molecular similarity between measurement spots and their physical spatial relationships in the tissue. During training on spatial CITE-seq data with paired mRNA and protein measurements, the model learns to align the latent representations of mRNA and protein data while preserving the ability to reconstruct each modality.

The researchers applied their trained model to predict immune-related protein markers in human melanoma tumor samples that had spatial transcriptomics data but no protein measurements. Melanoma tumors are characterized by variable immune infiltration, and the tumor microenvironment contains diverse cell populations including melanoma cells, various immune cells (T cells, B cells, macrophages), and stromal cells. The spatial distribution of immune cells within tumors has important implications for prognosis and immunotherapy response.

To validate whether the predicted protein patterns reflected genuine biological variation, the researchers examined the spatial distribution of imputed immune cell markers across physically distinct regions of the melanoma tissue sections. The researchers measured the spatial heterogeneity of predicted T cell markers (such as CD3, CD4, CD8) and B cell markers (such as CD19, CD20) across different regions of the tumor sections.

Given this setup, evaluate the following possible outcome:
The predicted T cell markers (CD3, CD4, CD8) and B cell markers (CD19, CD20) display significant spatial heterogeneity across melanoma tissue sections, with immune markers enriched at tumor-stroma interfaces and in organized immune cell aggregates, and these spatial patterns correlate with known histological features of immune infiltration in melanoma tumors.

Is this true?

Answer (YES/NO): NO